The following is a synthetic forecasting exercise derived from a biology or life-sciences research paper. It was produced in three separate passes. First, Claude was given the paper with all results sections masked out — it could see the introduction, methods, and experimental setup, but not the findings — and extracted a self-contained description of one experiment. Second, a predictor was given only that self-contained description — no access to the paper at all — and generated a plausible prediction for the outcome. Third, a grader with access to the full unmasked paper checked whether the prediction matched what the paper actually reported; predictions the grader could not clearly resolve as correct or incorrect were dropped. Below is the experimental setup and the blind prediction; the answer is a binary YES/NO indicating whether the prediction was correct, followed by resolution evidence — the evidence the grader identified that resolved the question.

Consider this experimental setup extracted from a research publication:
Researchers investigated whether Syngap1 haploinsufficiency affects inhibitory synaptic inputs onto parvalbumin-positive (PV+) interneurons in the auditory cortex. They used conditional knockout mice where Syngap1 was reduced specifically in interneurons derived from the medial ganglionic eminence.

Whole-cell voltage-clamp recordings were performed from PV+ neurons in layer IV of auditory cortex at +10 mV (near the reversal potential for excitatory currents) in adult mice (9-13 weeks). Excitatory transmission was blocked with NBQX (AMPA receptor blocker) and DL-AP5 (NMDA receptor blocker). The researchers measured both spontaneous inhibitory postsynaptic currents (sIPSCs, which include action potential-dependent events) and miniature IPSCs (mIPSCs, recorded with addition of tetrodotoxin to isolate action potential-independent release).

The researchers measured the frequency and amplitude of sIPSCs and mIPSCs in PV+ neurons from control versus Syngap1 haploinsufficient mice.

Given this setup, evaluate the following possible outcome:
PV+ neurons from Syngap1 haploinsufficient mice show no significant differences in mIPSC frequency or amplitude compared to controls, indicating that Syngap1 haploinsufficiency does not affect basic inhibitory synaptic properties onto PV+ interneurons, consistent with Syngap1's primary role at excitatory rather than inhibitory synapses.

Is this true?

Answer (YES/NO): NO